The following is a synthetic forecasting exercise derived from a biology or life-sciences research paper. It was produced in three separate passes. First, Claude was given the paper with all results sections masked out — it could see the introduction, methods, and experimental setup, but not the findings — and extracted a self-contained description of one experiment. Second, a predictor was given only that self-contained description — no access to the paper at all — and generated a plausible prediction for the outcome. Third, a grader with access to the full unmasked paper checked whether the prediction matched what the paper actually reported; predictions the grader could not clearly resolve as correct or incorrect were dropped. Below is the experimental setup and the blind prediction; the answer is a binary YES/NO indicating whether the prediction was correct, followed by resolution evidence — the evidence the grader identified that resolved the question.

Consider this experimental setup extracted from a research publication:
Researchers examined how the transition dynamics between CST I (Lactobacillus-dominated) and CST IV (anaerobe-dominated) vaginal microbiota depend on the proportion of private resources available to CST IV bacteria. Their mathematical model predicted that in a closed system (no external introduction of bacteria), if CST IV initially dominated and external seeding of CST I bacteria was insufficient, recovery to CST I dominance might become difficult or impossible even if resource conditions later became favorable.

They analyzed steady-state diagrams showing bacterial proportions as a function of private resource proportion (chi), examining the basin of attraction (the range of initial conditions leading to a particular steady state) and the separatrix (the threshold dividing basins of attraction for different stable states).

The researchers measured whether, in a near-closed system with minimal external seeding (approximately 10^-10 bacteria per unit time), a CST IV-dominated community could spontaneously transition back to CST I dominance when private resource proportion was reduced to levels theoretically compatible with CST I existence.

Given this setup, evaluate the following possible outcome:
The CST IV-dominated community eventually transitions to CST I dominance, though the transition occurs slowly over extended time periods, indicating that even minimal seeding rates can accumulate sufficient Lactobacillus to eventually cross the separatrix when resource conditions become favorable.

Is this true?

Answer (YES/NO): NO